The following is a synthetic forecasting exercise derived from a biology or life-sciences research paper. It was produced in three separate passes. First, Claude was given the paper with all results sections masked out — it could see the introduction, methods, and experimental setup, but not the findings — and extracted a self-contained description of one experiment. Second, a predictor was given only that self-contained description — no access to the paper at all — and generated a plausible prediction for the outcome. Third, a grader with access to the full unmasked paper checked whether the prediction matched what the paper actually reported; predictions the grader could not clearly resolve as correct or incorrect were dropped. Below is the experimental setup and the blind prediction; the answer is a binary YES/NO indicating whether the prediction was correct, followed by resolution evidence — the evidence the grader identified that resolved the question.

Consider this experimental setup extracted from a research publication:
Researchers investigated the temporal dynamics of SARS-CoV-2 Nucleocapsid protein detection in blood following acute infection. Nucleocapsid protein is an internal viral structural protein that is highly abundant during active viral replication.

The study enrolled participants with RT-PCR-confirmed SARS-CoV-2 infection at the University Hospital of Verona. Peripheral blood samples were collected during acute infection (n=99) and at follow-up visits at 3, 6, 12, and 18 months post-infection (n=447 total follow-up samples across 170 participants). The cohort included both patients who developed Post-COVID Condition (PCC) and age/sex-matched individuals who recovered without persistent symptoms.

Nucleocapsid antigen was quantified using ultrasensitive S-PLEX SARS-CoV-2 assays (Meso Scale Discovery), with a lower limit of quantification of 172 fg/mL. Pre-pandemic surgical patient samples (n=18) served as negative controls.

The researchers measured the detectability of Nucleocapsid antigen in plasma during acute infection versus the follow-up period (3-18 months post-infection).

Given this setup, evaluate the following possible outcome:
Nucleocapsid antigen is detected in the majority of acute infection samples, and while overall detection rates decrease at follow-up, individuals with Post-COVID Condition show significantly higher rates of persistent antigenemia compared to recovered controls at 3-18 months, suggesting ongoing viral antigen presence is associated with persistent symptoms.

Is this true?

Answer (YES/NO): NO